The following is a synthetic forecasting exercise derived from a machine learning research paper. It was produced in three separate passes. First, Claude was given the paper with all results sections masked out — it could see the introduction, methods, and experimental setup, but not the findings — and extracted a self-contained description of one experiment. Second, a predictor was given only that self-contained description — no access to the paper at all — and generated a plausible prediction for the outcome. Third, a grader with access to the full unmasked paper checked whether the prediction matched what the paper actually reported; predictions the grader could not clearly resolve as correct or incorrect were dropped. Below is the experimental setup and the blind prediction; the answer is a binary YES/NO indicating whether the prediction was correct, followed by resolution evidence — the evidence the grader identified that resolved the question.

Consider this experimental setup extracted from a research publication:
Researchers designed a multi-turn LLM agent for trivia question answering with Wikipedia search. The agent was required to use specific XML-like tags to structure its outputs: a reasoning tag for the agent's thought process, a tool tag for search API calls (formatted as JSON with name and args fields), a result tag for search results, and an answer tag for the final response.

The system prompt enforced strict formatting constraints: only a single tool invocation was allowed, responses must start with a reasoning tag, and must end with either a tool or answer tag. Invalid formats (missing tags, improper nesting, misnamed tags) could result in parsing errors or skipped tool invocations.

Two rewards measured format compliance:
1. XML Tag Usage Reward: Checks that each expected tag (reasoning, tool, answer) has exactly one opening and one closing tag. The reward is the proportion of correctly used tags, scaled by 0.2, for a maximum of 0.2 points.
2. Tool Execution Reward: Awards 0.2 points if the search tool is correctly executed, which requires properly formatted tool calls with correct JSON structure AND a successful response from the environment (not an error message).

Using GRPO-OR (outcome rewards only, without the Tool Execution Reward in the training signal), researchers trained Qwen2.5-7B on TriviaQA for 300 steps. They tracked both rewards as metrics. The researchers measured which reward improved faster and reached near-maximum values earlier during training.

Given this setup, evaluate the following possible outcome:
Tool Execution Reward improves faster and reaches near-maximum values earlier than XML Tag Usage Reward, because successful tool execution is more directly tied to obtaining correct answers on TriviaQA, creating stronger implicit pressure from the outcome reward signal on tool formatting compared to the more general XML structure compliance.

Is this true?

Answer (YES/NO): NO